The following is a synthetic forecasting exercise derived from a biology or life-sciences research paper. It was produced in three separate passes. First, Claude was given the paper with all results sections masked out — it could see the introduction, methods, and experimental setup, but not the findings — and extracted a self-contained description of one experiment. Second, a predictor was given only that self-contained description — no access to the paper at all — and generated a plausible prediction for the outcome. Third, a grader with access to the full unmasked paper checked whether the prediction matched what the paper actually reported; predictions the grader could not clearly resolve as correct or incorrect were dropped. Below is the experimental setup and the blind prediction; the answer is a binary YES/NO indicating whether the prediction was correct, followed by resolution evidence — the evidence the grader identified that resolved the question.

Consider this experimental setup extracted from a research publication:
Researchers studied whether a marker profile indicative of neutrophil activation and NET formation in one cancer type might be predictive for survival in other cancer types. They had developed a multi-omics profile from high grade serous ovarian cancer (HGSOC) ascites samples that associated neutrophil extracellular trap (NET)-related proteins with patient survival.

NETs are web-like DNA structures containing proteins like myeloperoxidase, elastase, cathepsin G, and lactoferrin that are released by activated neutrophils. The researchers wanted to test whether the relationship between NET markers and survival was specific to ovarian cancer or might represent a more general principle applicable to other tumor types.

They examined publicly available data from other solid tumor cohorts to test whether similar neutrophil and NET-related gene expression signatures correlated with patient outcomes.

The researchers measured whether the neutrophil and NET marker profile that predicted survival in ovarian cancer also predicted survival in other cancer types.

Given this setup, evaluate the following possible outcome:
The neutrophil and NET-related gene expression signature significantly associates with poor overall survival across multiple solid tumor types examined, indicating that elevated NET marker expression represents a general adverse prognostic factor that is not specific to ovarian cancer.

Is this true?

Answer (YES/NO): NO